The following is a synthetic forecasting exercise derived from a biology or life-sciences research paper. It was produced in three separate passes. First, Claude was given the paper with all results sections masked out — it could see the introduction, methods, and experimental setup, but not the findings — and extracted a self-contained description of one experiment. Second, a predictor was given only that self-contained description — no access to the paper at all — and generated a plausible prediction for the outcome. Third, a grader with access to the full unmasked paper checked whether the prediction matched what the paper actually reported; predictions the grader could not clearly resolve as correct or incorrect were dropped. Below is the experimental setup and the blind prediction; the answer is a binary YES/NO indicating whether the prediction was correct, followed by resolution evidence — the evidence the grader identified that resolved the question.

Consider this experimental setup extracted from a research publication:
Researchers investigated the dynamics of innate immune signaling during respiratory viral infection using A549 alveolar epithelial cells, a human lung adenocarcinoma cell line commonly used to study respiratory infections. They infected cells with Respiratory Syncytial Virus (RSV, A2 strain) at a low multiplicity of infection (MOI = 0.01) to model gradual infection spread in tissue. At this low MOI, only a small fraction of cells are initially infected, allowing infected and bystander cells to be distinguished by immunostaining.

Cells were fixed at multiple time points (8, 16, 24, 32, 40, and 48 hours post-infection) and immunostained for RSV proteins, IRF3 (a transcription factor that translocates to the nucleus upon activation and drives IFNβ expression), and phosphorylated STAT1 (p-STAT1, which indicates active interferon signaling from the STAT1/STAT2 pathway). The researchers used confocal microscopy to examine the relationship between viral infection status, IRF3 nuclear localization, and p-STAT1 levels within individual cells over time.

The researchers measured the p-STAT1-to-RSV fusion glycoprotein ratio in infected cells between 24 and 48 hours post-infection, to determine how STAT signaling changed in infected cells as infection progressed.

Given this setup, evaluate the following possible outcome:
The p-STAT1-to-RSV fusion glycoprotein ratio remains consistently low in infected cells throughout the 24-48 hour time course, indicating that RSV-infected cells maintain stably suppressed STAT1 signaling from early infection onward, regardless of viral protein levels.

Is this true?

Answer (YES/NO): NO